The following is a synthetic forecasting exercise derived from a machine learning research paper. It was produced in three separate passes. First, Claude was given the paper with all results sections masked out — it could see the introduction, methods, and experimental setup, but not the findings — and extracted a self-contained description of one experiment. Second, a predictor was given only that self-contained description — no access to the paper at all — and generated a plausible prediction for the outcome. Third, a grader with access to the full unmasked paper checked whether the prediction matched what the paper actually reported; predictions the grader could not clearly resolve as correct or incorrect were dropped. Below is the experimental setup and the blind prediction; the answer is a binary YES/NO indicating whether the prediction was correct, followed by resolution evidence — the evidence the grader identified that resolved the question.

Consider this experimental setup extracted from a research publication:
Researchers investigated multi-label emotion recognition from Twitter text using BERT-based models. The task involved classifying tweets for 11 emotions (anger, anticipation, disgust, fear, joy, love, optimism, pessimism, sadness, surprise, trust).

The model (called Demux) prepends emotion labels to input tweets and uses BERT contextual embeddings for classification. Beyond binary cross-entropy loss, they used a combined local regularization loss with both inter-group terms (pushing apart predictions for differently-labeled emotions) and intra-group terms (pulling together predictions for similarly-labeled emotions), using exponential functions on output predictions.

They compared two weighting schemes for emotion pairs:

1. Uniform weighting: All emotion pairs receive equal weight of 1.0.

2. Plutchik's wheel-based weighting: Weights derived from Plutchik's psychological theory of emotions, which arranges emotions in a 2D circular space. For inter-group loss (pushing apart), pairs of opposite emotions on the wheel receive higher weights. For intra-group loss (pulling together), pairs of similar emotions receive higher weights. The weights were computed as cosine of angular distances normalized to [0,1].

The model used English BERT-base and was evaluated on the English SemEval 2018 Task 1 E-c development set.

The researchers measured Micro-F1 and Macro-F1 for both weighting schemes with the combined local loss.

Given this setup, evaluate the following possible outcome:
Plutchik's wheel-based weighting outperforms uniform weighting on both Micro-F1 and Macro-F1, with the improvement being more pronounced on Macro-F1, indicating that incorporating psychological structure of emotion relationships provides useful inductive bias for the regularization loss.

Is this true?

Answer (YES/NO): NO